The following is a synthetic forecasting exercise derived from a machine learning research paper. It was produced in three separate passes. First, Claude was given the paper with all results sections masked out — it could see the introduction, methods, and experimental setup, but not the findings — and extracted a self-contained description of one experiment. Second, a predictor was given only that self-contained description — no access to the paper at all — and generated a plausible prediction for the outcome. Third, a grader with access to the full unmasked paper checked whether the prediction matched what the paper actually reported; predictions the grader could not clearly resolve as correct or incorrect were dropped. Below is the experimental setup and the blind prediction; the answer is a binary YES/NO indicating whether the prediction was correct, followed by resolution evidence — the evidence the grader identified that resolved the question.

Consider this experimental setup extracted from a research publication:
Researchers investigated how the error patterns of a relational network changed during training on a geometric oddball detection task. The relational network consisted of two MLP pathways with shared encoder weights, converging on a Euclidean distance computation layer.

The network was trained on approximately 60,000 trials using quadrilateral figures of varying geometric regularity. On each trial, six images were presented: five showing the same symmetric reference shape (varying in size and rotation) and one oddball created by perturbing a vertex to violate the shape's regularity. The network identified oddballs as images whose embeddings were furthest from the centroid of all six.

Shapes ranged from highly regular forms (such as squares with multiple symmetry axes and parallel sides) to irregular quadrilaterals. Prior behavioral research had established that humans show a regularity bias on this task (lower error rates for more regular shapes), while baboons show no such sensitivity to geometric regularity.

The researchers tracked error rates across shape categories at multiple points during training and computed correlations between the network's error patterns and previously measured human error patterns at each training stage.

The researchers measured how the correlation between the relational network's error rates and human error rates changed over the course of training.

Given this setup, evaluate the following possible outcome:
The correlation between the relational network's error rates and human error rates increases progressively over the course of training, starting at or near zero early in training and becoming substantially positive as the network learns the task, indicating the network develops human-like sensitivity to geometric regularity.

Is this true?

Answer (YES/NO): NO